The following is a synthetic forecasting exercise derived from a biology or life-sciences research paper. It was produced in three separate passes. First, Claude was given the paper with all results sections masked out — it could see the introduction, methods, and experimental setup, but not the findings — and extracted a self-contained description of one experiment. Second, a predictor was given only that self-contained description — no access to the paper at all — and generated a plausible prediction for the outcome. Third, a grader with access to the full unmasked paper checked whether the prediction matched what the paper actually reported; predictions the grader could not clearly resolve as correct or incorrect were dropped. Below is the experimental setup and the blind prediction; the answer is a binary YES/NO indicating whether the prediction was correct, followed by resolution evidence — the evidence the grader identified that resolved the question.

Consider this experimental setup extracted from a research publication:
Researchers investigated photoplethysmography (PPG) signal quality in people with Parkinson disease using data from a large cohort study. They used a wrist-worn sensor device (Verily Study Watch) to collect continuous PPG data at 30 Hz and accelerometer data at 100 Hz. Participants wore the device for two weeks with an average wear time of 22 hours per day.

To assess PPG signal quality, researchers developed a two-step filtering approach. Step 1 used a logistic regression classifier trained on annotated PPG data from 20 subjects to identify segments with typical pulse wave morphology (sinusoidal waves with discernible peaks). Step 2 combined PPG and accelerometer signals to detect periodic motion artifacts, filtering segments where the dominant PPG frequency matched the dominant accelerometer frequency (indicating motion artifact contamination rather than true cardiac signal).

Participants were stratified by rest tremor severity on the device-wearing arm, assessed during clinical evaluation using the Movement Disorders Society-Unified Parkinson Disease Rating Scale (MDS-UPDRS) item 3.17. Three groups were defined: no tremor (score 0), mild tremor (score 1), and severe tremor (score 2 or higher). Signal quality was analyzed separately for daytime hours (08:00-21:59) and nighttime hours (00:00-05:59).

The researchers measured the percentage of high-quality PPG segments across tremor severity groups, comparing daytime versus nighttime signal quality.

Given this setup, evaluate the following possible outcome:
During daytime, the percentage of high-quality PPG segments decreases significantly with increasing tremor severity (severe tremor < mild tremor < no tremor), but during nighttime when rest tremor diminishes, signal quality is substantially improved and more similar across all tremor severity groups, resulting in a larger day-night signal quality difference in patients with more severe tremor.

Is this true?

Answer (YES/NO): NO